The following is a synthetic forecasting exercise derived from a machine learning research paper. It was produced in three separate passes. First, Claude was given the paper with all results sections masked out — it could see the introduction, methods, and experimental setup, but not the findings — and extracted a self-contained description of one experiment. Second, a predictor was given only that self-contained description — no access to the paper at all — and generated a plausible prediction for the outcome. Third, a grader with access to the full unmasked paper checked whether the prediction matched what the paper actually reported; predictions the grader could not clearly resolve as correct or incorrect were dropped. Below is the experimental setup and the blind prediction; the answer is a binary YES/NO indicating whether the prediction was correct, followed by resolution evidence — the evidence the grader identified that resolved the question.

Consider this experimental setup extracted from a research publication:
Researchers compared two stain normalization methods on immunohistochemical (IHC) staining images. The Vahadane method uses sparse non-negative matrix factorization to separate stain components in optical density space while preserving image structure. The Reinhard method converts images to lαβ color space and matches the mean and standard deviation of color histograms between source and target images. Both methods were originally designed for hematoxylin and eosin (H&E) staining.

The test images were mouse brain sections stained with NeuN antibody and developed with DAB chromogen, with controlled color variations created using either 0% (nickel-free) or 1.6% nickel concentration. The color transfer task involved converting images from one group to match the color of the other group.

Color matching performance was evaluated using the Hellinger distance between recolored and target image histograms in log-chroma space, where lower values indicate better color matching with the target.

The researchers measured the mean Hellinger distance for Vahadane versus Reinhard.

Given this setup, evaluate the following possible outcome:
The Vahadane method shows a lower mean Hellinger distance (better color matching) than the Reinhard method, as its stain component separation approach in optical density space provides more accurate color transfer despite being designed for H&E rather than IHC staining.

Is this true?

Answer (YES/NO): NO